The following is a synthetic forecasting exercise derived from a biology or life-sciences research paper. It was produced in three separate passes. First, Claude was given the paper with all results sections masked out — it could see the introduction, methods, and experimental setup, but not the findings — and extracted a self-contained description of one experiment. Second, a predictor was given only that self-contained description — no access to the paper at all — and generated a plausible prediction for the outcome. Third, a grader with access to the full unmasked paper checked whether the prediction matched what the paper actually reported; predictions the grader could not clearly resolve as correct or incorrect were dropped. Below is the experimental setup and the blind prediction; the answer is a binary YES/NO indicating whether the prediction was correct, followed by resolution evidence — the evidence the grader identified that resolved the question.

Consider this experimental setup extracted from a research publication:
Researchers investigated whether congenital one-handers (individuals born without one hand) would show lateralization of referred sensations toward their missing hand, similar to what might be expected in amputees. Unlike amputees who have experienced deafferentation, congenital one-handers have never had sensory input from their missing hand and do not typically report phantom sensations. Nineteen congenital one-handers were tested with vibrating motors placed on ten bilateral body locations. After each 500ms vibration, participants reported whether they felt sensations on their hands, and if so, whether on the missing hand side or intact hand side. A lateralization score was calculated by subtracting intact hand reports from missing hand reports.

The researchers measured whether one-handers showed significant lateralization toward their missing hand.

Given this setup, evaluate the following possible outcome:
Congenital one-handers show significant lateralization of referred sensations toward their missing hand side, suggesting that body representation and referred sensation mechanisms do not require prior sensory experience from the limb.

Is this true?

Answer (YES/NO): NO